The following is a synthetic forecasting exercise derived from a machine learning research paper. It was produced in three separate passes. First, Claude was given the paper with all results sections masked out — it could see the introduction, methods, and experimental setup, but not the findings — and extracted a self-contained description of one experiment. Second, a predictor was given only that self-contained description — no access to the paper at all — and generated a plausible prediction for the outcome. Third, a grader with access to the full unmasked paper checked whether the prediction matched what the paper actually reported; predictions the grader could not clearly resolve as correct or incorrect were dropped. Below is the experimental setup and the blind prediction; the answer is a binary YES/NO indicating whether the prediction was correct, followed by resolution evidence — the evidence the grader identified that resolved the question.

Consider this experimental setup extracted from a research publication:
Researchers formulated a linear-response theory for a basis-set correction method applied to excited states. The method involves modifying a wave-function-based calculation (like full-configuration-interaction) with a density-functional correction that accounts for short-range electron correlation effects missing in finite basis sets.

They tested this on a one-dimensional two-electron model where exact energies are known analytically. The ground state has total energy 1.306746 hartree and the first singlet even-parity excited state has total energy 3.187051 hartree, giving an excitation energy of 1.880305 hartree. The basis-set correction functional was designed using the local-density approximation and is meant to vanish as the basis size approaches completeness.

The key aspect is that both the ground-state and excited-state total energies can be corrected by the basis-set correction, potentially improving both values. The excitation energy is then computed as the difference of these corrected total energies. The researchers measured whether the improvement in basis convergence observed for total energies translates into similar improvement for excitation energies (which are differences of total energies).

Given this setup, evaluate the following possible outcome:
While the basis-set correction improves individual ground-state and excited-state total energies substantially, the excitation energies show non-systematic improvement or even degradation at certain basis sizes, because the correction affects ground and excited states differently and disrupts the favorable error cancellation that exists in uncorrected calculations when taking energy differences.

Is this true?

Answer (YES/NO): NO